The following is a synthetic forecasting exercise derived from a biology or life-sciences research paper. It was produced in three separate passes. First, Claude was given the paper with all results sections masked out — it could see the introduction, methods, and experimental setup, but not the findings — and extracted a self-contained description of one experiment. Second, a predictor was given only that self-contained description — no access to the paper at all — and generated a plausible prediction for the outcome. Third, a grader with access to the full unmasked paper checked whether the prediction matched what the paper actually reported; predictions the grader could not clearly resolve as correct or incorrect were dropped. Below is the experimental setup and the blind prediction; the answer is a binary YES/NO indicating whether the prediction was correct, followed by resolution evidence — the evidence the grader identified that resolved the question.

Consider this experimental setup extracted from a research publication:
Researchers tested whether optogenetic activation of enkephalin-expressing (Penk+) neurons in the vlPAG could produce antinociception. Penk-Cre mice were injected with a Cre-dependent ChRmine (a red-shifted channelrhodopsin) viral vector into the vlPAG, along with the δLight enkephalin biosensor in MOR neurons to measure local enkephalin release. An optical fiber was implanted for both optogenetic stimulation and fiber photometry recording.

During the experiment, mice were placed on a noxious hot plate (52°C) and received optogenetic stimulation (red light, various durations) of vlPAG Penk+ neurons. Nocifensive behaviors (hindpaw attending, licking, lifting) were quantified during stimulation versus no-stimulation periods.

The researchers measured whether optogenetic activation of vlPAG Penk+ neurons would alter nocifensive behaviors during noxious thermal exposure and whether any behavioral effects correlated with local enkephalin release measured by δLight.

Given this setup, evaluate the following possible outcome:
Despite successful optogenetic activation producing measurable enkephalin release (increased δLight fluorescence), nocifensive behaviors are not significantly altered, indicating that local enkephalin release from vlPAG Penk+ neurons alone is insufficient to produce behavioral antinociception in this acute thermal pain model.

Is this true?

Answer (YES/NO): NO